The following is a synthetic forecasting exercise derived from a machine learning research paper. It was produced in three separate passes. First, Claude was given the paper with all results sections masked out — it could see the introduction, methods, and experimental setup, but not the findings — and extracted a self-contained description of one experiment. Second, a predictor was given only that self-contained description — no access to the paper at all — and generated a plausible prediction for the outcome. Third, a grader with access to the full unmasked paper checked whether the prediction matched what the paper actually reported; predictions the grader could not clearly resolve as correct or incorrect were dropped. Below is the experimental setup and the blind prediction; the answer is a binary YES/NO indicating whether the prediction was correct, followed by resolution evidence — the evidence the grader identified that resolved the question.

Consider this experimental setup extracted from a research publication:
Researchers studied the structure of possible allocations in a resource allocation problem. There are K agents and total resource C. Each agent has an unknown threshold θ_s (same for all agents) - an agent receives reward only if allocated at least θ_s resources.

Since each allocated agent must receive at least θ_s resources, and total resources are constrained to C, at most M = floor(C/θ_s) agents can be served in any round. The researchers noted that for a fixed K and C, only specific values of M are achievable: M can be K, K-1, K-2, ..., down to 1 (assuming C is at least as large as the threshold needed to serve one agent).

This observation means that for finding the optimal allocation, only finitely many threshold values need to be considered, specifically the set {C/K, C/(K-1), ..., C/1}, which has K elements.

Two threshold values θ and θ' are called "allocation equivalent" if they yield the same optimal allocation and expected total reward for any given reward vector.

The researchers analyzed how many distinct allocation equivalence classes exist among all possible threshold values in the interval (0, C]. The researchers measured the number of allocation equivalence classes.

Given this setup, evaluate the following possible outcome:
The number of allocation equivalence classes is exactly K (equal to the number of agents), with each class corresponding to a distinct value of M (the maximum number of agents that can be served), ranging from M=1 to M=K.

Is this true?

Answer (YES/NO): YES